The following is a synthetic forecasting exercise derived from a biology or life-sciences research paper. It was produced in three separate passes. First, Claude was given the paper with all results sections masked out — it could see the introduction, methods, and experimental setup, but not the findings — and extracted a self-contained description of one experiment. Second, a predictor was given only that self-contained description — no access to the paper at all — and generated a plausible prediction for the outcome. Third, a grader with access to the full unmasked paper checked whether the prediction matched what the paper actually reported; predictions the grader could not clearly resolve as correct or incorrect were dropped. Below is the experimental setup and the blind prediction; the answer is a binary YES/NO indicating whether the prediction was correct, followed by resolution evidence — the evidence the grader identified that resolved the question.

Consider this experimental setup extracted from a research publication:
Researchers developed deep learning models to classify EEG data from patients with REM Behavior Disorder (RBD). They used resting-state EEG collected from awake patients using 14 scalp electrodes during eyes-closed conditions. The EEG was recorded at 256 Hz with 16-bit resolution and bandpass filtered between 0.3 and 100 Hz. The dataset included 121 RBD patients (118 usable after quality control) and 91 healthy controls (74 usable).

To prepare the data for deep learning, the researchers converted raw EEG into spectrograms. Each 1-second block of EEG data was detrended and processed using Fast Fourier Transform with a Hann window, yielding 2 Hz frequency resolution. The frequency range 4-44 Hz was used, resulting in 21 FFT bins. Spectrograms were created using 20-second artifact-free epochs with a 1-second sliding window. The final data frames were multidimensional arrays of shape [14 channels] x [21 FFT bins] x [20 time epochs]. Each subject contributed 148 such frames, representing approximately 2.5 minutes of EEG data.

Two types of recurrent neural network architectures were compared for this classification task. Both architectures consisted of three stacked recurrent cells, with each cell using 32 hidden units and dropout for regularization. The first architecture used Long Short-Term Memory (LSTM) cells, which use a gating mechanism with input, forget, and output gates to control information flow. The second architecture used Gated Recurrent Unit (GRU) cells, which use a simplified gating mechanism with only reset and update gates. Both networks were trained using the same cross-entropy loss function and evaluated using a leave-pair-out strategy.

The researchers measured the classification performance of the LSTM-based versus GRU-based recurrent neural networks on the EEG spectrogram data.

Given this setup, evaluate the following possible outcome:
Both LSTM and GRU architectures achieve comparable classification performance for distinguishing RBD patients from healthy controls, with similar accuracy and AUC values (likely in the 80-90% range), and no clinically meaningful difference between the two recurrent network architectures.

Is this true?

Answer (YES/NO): YES